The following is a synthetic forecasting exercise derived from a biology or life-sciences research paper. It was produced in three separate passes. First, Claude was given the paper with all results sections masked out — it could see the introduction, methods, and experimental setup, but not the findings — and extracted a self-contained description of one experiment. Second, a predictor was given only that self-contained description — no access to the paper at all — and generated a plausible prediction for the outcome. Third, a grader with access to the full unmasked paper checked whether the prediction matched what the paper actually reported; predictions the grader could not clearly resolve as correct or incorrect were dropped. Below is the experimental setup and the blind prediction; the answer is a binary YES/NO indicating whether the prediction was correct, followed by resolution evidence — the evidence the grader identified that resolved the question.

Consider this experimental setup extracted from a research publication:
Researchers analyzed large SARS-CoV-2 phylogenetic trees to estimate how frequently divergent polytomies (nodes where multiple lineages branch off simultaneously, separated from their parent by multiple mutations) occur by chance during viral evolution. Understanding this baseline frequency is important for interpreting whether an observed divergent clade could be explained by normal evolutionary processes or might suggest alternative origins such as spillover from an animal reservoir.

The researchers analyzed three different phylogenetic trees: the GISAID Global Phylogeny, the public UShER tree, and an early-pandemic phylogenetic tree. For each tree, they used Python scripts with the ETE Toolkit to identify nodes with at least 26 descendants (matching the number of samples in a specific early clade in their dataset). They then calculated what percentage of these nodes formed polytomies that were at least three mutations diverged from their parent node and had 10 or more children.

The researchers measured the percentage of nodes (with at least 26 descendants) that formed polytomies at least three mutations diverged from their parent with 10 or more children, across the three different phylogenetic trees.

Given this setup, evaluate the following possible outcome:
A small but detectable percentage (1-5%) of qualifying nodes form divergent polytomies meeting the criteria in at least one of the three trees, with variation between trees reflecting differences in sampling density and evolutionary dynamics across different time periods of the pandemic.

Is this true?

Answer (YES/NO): YES